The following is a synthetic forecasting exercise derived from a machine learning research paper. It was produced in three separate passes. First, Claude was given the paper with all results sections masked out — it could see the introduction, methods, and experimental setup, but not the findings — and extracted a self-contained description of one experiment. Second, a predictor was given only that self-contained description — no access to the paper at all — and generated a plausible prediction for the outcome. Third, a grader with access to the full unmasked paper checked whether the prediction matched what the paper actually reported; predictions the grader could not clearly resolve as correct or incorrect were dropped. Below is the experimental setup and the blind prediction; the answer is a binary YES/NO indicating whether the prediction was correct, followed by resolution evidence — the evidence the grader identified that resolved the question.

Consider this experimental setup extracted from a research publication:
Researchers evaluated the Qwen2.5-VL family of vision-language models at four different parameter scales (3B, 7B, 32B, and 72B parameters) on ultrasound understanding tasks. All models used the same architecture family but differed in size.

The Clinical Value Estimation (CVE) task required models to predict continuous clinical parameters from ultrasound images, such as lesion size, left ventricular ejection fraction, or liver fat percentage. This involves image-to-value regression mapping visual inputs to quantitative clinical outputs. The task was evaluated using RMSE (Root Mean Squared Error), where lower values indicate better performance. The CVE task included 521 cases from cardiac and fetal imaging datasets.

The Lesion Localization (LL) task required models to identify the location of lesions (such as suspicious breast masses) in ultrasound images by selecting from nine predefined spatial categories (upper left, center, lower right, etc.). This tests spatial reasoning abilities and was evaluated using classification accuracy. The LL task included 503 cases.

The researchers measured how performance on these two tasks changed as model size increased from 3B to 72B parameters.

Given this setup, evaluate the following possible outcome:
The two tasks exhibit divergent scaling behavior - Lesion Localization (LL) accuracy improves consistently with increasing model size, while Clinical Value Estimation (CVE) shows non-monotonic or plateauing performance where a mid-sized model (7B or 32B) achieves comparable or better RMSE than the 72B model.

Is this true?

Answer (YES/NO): NO